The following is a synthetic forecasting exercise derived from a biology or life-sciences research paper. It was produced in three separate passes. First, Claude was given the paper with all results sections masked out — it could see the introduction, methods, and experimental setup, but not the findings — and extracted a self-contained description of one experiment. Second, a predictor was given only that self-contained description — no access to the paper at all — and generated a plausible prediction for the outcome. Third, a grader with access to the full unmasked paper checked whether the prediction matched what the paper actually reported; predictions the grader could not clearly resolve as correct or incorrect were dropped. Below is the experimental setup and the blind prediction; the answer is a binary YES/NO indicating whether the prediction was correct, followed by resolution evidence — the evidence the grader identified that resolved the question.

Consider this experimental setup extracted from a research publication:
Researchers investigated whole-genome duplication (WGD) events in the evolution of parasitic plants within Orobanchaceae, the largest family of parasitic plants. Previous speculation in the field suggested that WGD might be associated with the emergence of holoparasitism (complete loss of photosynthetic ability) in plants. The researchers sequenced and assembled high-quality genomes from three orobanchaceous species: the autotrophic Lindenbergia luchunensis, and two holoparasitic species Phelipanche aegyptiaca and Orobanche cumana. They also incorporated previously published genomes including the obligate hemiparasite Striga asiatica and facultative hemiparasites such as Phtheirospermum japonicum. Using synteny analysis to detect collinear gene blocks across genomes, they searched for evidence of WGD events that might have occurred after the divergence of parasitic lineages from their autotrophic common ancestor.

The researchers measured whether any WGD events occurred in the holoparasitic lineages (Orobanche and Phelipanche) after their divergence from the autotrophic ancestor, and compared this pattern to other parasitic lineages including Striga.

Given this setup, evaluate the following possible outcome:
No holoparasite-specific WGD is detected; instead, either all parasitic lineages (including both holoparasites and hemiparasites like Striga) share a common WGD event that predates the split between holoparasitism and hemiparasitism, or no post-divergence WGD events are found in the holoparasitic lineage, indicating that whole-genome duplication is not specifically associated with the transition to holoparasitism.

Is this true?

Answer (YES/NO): YES